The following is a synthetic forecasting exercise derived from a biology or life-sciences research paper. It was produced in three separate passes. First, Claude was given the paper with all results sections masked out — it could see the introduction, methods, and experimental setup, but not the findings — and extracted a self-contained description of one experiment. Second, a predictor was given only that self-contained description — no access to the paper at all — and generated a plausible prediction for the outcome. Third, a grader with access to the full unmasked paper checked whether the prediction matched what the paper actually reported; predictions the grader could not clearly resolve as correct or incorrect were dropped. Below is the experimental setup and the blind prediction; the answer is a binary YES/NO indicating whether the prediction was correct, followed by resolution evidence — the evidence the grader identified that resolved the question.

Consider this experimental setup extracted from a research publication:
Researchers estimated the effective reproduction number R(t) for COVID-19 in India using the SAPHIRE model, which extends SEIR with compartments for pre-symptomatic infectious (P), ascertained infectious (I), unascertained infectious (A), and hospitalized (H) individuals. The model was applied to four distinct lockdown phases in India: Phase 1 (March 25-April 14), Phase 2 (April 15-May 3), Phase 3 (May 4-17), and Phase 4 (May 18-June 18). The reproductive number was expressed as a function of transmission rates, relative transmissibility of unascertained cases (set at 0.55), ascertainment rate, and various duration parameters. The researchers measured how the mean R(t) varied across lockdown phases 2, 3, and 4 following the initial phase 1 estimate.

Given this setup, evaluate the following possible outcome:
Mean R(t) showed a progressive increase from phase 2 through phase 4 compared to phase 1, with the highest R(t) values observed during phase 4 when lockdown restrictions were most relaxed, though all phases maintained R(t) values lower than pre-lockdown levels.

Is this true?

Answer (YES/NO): NO